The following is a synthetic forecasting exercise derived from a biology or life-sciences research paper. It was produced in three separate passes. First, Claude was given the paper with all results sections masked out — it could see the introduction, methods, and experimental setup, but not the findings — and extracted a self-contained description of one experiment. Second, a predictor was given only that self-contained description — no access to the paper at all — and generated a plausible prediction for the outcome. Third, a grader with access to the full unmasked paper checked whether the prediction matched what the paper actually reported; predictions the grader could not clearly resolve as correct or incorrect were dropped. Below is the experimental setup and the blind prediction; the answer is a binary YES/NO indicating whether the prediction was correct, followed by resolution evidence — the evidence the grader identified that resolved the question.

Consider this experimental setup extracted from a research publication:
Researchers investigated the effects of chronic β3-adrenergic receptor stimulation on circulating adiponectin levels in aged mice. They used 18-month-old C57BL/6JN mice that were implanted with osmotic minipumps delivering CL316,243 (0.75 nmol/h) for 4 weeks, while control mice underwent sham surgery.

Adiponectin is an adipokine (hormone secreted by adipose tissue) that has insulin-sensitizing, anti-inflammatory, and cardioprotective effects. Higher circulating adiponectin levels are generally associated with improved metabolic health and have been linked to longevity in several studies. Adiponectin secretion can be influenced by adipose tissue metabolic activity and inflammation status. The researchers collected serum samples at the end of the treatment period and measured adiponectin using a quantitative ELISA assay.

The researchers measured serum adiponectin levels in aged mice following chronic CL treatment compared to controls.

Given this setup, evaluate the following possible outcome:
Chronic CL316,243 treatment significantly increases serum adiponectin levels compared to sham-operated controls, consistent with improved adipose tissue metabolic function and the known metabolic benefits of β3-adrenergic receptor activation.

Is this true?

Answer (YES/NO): YES